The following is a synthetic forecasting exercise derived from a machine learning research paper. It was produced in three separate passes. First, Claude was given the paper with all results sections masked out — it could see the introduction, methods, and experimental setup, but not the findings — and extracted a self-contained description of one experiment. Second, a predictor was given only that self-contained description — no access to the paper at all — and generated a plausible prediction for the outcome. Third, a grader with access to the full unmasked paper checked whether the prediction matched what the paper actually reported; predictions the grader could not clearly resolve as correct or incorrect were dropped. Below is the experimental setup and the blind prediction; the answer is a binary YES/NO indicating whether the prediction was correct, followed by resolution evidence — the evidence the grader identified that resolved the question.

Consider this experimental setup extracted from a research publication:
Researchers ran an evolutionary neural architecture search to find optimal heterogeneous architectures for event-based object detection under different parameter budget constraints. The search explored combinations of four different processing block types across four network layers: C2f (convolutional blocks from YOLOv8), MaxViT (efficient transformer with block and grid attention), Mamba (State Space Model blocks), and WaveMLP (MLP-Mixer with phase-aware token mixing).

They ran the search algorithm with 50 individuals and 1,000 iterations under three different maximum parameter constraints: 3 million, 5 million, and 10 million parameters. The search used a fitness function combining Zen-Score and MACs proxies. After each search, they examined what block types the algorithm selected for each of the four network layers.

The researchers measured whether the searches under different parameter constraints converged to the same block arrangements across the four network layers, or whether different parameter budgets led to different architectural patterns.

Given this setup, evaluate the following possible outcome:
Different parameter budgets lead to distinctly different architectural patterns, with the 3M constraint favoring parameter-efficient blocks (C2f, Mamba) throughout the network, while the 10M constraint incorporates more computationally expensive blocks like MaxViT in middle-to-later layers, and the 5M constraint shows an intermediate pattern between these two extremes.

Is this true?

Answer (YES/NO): NO